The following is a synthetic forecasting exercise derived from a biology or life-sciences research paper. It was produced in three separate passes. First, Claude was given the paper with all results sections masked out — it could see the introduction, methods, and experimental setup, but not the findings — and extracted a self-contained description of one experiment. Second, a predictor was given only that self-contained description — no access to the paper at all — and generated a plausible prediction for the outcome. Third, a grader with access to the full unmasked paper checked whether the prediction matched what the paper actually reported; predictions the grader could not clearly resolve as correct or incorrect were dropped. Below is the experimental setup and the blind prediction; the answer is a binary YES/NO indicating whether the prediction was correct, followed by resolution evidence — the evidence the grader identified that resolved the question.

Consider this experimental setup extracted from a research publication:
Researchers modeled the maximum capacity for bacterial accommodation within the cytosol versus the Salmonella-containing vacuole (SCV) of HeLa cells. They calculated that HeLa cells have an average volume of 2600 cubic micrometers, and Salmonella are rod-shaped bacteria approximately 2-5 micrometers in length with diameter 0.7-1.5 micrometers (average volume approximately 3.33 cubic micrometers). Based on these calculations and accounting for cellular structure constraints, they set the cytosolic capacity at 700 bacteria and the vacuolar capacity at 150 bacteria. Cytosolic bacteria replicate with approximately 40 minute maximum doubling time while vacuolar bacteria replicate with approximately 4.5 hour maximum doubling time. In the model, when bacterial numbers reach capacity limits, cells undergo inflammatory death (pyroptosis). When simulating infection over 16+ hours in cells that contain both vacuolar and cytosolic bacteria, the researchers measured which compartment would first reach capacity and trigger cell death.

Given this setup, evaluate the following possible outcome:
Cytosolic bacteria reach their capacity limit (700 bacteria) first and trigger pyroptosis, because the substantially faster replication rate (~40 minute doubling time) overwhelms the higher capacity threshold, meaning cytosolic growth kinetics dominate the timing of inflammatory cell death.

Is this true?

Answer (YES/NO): YES